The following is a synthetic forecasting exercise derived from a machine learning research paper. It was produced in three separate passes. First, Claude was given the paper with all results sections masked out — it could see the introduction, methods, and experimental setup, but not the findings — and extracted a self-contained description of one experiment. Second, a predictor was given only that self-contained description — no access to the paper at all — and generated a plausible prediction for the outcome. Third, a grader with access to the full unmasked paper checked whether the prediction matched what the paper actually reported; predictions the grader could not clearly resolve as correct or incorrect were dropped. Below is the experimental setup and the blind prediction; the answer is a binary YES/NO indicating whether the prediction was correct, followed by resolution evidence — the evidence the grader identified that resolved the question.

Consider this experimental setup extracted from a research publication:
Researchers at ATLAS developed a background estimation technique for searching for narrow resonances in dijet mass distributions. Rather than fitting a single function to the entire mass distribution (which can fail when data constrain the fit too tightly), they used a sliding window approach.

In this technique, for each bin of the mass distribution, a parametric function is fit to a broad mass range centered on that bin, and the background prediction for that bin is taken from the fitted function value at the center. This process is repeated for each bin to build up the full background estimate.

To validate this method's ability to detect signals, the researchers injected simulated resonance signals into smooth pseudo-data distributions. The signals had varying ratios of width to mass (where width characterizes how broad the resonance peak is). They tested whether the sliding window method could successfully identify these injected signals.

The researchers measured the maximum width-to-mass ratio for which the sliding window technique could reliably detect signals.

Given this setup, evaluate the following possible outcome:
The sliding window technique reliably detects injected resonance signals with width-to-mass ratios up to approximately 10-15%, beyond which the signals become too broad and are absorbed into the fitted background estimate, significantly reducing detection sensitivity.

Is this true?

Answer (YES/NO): YES